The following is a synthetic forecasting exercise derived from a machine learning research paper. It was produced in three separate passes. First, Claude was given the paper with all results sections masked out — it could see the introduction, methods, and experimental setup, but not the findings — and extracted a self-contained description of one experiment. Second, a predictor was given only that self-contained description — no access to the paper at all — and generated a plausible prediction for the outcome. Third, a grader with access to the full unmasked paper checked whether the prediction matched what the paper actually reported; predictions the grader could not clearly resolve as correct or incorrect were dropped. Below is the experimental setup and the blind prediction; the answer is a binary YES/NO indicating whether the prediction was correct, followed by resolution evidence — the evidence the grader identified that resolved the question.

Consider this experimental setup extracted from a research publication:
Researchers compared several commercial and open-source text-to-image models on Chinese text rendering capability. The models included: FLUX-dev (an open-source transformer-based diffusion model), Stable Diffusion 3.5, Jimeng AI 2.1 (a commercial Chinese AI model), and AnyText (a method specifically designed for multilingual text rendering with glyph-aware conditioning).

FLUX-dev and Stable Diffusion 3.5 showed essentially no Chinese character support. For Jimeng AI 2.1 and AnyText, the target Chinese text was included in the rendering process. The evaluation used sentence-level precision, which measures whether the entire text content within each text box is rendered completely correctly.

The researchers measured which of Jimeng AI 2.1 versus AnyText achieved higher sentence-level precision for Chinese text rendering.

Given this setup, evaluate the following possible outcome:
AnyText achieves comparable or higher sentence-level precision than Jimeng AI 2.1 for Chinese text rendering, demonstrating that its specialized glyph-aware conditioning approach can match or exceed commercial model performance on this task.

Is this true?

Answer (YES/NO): NO